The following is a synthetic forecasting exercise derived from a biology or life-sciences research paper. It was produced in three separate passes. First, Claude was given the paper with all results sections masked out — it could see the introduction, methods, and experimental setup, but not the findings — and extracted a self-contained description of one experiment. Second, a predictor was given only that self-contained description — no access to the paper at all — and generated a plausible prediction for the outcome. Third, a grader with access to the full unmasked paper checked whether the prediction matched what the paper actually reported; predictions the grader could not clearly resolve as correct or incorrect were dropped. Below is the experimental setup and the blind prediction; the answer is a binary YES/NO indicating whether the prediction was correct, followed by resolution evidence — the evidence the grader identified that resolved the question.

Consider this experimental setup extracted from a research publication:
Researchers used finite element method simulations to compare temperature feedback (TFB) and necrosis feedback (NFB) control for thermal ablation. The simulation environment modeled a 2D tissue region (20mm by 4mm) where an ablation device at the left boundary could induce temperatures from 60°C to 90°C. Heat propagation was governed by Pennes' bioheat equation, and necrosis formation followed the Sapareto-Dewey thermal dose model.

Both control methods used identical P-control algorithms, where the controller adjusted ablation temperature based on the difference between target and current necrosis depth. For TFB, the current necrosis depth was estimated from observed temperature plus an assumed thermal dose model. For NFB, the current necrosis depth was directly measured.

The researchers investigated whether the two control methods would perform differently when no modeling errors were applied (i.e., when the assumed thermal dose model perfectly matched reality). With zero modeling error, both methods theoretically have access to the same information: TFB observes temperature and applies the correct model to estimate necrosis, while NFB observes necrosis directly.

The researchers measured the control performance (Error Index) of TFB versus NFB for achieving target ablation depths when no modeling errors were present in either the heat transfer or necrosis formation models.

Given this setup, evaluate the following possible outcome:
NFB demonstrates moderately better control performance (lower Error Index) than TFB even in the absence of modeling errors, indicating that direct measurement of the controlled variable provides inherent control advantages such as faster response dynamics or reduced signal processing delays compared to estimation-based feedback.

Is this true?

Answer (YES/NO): NO